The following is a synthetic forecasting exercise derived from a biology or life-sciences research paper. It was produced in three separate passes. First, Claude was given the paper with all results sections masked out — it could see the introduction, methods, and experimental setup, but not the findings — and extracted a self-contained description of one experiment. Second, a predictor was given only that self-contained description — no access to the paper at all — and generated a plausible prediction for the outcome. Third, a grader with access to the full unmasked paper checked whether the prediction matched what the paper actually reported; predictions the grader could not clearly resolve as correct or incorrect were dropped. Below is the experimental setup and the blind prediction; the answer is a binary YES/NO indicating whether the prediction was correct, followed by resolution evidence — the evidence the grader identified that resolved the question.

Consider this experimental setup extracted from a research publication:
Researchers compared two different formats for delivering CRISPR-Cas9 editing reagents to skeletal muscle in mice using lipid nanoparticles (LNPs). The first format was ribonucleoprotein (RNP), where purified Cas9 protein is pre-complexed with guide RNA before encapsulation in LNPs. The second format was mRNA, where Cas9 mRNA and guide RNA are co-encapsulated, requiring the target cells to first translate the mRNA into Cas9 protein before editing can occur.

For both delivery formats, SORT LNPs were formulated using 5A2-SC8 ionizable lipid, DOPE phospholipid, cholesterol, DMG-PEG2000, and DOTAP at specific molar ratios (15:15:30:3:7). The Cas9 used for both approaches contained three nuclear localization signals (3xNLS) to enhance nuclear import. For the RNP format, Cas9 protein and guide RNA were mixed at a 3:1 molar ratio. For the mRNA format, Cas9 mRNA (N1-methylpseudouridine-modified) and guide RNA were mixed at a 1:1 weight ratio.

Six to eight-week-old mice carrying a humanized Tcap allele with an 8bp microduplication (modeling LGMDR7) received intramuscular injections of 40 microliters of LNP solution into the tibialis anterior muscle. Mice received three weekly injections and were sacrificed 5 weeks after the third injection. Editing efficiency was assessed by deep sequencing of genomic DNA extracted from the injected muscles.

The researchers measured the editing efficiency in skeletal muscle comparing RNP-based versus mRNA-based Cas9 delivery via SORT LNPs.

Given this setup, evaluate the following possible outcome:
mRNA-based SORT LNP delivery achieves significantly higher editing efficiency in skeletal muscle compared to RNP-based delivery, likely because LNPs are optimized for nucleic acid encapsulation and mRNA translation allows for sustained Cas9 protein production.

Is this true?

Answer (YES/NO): YES